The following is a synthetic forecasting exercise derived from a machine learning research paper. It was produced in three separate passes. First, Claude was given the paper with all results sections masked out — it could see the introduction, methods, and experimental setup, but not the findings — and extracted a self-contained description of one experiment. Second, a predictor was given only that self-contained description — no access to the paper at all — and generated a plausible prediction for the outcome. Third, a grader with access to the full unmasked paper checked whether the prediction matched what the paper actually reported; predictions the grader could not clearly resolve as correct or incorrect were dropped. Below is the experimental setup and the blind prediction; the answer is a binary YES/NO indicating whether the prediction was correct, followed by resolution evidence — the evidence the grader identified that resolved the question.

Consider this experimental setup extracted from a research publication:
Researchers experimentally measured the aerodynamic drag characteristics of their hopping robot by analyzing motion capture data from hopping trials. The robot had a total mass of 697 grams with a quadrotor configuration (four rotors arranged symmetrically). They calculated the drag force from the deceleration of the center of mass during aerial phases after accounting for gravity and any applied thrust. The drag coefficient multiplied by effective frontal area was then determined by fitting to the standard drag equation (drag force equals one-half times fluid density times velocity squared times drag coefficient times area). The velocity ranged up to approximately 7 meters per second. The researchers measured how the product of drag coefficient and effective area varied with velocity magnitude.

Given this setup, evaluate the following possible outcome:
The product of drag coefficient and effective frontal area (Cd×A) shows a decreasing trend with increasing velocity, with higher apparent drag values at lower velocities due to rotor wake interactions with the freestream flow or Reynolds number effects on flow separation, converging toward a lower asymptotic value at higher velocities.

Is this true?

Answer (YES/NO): NO